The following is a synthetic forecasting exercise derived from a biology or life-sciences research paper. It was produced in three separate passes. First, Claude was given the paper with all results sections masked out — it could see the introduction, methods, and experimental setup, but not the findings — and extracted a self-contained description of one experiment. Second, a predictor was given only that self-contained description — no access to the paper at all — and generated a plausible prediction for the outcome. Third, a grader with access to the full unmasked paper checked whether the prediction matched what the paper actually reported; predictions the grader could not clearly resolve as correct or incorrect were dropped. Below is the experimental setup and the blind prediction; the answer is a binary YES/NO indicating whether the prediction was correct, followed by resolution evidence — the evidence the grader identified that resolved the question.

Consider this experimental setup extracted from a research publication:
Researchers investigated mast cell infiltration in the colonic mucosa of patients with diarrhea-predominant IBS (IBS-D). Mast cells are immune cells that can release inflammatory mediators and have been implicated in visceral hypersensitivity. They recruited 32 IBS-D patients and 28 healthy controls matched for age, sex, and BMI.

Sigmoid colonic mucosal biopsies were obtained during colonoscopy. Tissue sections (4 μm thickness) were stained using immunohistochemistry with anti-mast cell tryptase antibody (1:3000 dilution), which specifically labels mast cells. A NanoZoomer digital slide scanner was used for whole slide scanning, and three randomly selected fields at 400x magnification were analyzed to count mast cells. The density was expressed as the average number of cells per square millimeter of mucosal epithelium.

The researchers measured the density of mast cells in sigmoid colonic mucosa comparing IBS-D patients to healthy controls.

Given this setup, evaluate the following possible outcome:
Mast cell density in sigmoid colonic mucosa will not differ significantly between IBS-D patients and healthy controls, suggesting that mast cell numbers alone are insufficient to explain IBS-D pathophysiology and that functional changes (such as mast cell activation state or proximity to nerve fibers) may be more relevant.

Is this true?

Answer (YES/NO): NO